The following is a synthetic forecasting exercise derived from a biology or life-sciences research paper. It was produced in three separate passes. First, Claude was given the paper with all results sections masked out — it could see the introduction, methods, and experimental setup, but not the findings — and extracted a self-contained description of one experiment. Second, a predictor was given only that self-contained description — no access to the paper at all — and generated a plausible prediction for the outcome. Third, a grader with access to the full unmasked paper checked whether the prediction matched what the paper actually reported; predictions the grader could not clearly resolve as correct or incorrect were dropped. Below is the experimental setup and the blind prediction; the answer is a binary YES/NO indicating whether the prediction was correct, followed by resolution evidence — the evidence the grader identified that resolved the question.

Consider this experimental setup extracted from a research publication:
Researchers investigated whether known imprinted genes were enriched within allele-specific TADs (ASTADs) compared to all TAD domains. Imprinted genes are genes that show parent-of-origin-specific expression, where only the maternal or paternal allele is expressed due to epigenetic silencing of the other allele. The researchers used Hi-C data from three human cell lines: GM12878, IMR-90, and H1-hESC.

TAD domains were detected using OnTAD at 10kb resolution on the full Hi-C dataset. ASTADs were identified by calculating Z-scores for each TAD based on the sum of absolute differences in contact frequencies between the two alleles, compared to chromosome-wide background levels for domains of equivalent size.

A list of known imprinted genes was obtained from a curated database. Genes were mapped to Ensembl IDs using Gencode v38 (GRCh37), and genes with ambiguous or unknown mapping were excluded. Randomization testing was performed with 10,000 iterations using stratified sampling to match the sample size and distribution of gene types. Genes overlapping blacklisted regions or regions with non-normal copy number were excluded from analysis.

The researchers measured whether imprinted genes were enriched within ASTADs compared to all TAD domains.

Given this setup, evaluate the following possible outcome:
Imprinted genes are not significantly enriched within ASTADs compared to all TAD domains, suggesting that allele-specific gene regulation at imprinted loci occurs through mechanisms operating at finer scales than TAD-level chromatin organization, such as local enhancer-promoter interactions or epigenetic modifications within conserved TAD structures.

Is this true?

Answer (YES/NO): NO